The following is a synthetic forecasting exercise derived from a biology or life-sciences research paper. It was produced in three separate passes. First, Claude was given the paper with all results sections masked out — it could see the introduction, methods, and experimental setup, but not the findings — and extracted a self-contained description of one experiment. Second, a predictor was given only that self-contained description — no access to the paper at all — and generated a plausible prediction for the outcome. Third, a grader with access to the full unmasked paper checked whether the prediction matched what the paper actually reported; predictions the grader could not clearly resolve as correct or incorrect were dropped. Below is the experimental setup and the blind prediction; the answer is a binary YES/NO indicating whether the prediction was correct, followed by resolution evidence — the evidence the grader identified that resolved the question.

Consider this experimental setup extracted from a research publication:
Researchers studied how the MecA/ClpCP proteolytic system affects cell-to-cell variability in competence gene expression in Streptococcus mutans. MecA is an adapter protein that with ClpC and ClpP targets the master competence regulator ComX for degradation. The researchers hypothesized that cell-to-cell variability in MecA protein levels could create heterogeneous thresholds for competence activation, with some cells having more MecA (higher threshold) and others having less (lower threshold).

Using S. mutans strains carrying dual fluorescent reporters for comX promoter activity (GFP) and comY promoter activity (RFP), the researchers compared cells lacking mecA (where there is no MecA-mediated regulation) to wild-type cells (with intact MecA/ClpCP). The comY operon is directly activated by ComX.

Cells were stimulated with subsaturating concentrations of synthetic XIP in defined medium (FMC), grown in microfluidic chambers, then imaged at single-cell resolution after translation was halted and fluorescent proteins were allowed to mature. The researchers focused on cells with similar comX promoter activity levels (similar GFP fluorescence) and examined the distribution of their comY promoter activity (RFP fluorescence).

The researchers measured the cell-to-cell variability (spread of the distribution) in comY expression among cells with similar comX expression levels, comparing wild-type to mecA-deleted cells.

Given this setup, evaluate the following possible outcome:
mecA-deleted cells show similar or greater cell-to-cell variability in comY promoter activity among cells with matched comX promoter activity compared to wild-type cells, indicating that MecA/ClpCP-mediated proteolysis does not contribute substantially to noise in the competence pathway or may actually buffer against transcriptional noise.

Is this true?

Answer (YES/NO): NO